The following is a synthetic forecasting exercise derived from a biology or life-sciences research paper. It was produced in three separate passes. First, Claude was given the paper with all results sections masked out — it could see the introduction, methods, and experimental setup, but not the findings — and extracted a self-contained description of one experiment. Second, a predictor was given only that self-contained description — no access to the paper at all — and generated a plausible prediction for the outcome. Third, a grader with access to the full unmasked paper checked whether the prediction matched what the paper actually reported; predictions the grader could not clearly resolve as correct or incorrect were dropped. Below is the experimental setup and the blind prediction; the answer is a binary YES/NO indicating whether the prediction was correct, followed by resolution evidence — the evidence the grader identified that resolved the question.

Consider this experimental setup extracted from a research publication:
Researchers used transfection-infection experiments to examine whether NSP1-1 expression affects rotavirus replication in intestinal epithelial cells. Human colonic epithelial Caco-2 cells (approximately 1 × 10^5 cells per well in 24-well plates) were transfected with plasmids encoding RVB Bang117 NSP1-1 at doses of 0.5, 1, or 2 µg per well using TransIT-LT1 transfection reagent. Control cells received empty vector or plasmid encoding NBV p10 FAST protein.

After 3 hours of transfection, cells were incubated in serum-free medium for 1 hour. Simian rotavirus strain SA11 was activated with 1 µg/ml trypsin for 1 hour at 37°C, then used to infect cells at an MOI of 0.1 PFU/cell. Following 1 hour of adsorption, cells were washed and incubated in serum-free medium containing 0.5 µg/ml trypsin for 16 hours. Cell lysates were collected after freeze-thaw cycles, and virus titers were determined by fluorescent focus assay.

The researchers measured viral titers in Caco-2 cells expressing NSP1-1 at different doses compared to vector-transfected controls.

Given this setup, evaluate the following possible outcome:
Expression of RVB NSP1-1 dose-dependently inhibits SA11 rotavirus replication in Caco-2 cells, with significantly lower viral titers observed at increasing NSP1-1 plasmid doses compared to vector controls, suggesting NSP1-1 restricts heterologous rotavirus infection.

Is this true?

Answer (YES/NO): NO